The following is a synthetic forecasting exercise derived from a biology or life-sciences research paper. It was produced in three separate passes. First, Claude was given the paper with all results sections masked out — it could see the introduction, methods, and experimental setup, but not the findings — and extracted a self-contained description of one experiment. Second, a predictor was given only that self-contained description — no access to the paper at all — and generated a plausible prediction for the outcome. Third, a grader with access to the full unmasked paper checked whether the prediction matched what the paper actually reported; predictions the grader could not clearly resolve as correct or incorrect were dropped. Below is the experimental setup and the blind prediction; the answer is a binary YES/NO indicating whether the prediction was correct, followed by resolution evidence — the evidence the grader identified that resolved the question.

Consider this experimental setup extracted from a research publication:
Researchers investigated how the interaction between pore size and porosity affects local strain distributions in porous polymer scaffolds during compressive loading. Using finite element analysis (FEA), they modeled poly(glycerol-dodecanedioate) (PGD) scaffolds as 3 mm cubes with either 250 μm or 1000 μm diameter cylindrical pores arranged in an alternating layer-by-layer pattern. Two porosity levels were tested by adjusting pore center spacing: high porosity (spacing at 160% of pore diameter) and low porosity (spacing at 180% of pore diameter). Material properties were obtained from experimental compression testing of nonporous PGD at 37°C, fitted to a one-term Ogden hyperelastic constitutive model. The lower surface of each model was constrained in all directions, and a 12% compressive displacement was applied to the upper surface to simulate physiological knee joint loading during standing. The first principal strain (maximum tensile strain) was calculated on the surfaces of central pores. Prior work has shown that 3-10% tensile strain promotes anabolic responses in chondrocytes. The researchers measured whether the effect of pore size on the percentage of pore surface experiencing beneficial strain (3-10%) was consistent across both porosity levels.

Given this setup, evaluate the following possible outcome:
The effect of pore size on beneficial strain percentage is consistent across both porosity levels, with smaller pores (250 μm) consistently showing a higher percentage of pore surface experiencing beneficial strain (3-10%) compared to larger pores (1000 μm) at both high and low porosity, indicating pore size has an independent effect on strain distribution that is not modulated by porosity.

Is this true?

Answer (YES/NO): NO